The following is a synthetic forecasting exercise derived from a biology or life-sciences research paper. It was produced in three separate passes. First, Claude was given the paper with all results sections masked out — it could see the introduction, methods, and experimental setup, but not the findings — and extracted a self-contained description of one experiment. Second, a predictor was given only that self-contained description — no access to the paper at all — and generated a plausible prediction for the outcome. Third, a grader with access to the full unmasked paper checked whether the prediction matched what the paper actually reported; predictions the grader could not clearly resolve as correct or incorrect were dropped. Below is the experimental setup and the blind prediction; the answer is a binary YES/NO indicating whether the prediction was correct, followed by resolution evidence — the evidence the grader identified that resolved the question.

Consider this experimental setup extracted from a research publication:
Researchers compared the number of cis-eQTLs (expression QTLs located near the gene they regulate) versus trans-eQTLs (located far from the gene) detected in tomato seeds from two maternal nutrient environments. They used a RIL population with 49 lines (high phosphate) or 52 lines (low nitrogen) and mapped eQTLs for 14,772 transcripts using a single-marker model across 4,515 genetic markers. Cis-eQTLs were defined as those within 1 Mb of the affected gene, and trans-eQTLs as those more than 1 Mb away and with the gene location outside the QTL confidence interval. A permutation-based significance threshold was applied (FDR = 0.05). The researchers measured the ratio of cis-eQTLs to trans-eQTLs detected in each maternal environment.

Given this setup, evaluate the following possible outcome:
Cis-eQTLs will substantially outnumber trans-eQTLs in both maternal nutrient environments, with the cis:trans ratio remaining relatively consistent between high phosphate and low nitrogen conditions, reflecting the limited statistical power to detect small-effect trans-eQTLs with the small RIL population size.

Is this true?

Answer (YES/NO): NO